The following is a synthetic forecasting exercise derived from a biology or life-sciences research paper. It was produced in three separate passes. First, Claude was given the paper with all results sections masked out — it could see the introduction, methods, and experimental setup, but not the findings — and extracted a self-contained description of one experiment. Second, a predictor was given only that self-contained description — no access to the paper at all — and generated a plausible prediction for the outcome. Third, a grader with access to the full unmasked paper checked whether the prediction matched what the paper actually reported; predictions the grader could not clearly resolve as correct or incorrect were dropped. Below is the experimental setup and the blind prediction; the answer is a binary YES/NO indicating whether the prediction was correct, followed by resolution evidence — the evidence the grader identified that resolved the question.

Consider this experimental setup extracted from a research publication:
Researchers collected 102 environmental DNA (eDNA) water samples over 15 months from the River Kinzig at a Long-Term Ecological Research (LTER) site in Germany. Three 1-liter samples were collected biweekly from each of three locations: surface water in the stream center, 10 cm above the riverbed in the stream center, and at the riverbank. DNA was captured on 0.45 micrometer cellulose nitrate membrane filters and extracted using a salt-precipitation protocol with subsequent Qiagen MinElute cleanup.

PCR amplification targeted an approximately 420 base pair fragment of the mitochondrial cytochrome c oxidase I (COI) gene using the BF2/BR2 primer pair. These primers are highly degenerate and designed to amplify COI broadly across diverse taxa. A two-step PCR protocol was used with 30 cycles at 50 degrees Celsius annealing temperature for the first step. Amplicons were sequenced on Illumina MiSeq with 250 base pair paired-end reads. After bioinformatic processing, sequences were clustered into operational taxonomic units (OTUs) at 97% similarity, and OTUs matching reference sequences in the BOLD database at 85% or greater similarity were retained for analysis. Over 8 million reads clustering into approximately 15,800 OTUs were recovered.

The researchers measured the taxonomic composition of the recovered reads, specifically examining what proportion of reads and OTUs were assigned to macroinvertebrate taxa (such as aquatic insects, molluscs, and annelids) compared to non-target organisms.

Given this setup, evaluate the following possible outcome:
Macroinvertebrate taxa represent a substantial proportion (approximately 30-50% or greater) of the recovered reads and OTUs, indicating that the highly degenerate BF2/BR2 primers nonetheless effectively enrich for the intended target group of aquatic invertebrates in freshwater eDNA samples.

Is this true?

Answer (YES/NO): NO